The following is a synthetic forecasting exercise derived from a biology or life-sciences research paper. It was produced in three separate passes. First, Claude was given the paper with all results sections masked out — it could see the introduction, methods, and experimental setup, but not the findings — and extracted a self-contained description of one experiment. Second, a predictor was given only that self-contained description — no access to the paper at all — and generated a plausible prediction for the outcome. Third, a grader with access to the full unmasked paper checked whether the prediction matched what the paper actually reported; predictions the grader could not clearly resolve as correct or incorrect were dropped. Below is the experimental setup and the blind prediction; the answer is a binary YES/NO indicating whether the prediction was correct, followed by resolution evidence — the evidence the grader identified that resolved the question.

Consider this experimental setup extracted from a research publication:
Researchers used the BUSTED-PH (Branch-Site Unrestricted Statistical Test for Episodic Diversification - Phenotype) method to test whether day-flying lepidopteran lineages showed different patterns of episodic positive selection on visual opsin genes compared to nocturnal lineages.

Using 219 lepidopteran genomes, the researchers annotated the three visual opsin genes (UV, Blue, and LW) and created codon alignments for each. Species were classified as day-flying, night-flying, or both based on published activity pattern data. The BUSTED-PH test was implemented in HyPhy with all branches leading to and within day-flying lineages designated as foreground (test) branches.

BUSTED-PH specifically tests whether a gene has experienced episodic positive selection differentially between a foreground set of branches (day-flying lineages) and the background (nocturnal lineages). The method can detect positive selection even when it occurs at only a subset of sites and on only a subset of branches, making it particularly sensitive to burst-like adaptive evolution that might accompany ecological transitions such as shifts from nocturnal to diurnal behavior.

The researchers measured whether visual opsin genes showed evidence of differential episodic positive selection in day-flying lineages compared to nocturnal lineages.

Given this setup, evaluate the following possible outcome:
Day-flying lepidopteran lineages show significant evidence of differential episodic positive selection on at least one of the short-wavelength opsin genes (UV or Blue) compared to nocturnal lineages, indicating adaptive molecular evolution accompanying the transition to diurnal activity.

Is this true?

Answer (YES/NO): NO